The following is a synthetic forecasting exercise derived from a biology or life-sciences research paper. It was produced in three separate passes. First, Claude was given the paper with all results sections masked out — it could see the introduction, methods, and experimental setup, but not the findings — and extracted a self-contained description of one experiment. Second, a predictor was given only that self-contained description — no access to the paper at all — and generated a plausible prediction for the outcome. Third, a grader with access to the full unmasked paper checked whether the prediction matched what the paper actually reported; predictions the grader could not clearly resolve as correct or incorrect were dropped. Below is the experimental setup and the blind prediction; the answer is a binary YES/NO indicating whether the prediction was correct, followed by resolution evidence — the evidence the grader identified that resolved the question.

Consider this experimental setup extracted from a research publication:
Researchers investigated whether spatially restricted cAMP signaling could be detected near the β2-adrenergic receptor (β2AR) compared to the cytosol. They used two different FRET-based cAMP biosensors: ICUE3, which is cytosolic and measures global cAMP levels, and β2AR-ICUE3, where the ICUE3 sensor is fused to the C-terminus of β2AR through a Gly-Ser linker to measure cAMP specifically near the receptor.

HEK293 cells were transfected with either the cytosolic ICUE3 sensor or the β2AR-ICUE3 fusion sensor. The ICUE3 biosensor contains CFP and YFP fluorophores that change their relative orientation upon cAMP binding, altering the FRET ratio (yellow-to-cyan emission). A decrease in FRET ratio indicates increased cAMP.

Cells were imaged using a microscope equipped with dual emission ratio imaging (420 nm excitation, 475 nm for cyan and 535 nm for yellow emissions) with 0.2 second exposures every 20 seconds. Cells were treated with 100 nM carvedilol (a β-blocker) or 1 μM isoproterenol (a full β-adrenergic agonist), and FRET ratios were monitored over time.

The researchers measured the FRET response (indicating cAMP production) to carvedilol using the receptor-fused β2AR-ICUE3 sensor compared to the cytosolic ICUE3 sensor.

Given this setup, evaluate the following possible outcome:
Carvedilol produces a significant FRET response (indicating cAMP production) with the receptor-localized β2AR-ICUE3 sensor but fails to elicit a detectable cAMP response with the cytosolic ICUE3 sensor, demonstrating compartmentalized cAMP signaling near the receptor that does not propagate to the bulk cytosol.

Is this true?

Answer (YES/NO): YES